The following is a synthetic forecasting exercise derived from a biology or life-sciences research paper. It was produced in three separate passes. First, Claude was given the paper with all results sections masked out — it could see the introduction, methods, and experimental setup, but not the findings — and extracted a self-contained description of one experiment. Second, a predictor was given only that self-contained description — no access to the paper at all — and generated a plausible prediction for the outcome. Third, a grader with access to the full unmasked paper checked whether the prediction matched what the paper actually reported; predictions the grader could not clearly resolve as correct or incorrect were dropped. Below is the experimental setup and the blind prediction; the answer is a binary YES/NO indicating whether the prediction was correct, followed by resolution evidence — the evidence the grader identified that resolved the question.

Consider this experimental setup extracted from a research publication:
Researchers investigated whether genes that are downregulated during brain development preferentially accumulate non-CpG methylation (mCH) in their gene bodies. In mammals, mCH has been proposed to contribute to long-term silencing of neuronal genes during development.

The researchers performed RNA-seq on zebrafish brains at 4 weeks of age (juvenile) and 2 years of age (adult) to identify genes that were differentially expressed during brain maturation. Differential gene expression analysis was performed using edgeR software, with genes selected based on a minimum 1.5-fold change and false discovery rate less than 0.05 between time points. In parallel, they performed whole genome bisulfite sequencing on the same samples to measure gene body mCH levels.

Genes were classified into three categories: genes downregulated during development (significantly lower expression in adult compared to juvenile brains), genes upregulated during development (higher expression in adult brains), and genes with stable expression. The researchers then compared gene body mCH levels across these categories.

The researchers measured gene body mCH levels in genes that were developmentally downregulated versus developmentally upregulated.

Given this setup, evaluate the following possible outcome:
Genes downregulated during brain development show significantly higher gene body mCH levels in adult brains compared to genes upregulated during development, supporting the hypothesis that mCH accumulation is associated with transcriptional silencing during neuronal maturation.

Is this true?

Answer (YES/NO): YES